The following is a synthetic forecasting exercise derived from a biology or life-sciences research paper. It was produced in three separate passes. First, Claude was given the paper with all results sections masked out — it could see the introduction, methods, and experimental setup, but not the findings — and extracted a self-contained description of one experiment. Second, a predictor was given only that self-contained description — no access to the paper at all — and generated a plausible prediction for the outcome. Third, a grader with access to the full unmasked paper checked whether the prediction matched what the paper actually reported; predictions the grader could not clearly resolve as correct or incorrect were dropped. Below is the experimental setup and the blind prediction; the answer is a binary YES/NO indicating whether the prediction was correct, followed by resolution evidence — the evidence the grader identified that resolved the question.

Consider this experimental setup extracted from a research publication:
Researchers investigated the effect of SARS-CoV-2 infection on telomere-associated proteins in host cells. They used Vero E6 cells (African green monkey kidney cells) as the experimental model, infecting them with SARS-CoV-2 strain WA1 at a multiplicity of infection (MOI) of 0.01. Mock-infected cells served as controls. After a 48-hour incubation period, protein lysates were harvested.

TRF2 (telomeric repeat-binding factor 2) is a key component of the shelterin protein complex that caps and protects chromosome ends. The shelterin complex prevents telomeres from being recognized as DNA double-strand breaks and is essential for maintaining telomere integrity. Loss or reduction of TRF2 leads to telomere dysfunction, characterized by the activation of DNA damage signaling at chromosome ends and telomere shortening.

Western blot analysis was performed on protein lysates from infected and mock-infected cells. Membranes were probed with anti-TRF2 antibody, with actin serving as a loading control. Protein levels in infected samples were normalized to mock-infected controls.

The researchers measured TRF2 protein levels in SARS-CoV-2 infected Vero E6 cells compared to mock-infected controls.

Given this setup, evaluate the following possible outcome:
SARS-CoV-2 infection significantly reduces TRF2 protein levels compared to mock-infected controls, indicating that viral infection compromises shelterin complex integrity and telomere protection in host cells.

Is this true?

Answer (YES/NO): YES